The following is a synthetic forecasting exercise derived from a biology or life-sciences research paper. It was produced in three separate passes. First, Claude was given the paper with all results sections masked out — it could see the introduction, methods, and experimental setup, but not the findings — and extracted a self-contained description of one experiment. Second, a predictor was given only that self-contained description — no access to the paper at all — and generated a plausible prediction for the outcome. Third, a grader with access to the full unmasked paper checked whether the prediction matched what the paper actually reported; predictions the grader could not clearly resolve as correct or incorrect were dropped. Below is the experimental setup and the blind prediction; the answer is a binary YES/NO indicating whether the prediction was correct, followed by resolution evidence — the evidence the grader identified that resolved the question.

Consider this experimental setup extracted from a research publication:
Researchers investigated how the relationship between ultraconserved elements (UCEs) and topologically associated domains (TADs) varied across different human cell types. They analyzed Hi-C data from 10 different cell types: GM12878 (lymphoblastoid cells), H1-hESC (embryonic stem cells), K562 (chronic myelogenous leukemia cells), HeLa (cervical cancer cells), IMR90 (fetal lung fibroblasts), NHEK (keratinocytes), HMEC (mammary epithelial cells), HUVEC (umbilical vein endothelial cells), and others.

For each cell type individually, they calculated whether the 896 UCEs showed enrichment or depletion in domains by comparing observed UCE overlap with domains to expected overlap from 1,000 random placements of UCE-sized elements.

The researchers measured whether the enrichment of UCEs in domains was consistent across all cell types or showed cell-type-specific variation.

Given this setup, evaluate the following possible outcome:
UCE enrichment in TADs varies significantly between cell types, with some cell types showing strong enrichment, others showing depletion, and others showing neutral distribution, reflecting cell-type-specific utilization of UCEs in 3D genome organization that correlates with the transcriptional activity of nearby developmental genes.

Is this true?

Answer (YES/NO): NO